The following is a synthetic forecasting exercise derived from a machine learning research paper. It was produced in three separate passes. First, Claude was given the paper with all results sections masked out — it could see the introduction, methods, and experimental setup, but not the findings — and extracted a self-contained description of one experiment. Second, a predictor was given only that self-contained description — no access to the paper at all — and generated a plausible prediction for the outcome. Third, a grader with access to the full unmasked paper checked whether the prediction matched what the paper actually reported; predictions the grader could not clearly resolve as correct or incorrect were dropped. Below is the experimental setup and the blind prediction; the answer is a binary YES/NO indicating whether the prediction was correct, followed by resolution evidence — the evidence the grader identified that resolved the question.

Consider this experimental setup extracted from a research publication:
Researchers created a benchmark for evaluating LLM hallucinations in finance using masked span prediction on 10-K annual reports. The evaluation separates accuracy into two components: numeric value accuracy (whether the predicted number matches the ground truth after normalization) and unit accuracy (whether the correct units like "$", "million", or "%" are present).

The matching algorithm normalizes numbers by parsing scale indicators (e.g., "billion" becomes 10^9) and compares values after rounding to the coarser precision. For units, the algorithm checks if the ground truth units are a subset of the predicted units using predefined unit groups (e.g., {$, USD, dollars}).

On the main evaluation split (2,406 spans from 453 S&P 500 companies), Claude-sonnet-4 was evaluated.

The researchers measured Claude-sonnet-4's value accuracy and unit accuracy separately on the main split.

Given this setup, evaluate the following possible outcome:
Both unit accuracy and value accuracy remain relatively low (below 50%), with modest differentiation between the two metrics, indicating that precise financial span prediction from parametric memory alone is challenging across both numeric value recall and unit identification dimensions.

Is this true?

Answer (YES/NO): NO